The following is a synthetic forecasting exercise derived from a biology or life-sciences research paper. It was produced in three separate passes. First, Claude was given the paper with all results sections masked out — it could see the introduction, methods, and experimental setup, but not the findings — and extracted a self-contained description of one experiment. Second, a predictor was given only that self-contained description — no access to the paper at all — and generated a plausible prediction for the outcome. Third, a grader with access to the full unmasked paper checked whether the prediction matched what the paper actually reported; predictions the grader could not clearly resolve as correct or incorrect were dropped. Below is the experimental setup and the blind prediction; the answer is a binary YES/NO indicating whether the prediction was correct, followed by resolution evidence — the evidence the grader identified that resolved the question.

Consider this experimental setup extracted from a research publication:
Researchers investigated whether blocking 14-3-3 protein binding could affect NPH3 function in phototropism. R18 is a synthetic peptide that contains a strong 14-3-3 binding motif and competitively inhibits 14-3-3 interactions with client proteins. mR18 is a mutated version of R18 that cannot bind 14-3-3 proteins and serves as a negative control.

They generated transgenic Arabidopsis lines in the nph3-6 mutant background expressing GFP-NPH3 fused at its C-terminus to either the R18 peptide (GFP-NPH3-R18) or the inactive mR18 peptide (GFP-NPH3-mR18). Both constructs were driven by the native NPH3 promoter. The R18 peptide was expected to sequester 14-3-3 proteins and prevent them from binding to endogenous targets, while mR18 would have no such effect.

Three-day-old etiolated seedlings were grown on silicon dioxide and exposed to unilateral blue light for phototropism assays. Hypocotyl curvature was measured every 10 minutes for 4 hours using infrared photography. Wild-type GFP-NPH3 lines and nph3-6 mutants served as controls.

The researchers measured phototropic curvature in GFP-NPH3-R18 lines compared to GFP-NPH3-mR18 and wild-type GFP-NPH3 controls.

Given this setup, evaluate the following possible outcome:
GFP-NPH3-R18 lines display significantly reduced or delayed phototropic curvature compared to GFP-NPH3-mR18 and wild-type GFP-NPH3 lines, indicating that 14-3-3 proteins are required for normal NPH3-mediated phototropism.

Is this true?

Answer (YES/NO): YES